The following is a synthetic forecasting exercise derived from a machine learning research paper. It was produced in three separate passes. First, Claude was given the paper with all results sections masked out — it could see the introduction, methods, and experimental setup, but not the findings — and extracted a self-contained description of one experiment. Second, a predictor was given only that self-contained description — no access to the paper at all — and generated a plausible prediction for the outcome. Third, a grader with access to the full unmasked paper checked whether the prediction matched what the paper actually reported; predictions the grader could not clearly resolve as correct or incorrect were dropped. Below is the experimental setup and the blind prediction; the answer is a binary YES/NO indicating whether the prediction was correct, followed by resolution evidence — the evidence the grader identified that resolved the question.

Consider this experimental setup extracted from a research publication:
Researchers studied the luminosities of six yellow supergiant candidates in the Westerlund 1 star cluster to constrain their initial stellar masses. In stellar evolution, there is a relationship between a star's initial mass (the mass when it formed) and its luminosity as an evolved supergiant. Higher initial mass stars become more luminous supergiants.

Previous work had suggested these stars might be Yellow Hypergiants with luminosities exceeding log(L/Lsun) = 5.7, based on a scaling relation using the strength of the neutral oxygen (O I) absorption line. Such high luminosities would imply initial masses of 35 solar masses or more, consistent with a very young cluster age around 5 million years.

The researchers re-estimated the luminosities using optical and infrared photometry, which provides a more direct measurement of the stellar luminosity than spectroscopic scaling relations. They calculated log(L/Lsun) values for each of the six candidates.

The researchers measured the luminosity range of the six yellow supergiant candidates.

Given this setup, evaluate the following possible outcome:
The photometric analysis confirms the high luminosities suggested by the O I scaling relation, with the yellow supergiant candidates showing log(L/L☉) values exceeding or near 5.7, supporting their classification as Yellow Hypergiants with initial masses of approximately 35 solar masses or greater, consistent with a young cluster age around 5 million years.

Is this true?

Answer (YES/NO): NO